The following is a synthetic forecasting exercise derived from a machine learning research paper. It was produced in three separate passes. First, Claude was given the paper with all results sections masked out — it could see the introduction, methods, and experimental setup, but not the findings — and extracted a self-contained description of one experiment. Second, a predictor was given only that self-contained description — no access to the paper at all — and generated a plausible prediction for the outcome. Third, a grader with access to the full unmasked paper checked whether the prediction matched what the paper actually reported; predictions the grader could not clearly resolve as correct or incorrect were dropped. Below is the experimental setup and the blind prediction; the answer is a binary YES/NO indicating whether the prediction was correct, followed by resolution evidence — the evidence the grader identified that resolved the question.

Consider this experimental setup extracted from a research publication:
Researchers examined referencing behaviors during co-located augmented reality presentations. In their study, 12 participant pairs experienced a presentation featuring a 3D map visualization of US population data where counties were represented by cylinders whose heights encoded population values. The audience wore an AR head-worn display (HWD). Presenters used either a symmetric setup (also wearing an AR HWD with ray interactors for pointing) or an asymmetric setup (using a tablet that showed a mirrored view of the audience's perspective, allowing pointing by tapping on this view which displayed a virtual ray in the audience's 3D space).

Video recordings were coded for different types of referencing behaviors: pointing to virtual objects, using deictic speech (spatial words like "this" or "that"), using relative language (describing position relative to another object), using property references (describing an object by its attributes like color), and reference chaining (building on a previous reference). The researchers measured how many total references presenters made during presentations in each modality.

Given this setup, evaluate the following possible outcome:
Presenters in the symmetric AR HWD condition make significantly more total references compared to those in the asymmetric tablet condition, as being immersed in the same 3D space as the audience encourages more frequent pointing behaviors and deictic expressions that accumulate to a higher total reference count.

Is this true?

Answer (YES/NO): NO